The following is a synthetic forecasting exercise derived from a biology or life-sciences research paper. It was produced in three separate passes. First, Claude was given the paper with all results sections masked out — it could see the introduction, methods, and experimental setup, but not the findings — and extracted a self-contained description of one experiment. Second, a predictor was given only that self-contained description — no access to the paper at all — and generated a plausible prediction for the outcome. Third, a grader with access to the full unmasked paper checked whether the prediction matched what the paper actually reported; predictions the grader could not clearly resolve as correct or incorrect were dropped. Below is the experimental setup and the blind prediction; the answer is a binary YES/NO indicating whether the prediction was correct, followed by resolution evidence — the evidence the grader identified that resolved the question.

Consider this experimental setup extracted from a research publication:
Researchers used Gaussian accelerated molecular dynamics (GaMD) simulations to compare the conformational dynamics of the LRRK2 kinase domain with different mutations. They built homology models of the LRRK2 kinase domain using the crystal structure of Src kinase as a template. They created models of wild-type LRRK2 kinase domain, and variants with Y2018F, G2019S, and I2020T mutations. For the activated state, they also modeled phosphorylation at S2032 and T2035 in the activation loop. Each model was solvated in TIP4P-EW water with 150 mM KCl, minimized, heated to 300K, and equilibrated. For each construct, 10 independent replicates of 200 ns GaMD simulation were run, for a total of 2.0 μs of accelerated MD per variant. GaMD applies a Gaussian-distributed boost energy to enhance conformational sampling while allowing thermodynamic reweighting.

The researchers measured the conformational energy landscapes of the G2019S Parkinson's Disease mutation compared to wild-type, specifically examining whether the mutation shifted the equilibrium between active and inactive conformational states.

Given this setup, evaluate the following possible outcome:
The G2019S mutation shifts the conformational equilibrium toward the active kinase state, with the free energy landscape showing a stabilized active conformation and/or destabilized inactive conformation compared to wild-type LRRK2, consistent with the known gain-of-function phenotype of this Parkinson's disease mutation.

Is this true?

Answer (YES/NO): YES